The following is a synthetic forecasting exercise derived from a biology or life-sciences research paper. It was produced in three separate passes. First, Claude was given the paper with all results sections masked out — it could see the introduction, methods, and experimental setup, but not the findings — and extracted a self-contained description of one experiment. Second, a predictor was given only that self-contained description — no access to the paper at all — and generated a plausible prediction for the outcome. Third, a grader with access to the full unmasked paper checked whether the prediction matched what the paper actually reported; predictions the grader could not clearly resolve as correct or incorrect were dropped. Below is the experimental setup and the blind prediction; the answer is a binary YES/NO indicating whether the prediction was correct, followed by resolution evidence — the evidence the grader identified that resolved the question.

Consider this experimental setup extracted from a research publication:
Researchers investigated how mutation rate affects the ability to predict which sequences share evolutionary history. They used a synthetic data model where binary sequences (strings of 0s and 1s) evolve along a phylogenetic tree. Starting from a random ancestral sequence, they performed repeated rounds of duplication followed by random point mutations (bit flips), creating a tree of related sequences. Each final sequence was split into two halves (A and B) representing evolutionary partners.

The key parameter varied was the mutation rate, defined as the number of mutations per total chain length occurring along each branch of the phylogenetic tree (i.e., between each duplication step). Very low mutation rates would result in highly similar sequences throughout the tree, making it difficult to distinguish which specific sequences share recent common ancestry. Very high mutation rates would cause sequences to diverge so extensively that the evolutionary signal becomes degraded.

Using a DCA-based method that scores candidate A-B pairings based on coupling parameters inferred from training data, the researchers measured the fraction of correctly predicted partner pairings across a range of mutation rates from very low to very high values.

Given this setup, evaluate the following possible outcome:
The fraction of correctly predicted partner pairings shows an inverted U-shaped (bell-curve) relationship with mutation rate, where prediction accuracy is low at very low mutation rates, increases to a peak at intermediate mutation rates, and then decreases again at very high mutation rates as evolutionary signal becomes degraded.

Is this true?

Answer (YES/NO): NO